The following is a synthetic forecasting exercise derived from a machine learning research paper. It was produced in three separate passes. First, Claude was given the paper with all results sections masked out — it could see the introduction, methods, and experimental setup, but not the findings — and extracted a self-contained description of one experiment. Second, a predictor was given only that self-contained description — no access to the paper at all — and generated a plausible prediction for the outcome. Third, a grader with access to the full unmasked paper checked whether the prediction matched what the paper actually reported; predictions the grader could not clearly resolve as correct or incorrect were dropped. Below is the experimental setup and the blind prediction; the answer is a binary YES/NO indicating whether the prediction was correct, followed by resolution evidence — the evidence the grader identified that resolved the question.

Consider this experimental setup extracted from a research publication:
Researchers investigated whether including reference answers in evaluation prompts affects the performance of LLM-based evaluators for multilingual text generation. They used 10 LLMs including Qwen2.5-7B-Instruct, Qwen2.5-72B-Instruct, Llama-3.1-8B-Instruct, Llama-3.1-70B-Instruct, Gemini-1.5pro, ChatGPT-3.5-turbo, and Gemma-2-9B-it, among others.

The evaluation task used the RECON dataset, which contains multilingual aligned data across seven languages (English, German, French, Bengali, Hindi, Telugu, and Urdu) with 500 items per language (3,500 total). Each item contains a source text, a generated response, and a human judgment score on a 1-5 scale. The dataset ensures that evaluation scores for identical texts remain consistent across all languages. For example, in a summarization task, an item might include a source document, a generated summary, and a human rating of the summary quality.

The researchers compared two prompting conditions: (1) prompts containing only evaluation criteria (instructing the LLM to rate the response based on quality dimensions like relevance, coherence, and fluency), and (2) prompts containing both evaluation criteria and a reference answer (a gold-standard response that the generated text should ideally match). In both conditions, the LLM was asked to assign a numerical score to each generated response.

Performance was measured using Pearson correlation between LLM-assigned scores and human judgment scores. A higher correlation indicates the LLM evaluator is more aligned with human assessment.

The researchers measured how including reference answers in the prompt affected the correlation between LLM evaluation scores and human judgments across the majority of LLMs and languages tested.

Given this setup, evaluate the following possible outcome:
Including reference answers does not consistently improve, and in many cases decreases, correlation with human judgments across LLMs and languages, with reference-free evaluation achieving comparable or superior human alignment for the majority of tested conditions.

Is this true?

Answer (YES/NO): YES